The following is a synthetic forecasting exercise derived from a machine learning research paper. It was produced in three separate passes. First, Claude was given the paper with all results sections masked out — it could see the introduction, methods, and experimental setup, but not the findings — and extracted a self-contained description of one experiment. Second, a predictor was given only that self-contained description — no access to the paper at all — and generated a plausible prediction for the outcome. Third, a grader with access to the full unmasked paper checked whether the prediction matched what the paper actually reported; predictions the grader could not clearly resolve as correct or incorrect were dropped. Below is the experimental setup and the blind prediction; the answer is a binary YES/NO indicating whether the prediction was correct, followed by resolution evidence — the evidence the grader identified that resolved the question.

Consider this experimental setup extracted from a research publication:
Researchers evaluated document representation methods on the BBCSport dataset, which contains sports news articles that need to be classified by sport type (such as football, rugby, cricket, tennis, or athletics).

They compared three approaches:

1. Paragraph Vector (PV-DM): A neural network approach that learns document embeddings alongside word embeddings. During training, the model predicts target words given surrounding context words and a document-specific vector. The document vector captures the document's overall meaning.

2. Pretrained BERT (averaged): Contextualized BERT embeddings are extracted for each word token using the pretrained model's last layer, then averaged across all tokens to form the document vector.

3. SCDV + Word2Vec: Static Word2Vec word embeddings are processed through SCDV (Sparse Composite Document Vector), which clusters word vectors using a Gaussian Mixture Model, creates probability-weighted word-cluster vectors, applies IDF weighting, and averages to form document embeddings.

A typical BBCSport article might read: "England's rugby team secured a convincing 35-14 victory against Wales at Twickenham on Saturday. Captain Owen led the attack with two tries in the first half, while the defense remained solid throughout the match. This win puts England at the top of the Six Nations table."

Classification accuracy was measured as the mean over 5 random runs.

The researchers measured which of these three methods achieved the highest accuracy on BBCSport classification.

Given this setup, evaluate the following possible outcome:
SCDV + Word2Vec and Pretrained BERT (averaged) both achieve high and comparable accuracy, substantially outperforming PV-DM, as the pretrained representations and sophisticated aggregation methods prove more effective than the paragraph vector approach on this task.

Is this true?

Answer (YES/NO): NO